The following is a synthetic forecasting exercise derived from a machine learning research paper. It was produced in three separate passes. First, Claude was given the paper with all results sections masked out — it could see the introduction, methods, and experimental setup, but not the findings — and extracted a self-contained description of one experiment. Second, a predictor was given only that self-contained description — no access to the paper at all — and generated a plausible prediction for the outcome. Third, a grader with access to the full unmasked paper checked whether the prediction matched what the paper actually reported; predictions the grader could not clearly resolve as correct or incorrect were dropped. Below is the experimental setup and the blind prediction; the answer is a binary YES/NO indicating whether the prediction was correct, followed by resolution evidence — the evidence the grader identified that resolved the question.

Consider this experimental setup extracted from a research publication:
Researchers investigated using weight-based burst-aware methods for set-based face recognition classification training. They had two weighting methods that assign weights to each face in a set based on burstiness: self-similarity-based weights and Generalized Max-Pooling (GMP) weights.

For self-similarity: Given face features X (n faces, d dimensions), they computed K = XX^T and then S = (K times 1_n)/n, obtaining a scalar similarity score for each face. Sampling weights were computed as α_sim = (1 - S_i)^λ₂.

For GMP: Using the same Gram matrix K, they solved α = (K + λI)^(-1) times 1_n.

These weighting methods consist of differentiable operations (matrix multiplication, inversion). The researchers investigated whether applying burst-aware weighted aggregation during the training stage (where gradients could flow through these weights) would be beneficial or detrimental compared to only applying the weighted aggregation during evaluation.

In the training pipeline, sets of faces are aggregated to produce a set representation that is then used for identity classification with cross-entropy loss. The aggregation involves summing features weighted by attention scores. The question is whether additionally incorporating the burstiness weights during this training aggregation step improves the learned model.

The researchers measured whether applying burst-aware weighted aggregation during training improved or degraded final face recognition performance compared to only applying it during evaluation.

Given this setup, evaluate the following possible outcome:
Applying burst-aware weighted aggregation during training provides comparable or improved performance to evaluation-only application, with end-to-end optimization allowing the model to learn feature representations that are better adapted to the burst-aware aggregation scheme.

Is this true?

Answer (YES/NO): NO